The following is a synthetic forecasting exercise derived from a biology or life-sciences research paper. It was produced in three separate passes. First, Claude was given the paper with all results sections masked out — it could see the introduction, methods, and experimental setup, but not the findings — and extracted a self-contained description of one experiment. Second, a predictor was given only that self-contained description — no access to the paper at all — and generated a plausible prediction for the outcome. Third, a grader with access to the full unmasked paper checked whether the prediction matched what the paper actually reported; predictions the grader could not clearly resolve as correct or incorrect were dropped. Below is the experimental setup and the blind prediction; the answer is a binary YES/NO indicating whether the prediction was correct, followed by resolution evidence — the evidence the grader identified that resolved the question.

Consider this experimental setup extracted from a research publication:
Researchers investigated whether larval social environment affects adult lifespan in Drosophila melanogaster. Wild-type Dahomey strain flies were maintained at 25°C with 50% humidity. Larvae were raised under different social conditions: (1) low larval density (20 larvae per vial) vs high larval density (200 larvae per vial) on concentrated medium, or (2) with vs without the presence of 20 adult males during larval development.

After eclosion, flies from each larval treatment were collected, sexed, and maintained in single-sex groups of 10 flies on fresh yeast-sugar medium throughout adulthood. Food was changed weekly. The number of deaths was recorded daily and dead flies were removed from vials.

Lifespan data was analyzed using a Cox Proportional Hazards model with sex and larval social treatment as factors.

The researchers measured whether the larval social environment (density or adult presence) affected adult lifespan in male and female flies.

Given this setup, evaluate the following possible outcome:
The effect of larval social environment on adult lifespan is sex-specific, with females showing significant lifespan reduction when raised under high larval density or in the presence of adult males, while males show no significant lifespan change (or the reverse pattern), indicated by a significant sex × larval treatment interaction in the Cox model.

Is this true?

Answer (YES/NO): NO